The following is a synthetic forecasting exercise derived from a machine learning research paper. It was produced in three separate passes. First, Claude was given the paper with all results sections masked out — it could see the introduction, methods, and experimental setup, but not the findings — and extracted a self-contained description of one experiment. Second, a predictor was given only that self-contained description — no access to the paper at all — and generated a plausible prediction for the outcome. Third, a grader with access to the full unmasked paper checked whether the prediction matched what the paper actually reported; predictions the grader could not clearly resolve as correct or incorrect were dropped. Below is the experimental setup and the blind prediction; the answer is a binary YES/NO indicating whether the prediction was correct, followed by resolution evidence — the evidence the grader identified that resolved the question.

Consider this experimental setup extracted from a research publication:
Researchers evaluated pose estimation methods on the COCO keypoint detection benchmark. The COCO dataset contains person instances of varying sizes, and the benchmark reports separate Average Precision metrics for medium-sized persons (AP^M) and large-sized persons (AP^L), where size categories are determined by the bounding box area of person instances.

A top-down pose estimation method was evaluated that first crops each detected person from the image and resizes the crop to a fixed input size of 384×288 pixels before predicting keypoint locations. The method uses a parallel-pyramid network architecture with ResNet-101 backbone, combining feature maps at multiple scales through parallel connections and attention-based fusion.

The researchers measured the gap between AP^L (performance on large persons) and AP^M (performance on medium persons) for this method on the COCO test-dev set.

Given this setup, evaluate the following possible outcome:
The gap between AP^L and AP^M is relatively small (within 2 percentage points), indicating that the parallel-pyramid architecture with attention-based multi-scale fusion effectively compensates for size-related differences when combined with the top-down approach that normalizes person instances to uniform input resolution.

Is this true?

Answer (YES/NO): NO